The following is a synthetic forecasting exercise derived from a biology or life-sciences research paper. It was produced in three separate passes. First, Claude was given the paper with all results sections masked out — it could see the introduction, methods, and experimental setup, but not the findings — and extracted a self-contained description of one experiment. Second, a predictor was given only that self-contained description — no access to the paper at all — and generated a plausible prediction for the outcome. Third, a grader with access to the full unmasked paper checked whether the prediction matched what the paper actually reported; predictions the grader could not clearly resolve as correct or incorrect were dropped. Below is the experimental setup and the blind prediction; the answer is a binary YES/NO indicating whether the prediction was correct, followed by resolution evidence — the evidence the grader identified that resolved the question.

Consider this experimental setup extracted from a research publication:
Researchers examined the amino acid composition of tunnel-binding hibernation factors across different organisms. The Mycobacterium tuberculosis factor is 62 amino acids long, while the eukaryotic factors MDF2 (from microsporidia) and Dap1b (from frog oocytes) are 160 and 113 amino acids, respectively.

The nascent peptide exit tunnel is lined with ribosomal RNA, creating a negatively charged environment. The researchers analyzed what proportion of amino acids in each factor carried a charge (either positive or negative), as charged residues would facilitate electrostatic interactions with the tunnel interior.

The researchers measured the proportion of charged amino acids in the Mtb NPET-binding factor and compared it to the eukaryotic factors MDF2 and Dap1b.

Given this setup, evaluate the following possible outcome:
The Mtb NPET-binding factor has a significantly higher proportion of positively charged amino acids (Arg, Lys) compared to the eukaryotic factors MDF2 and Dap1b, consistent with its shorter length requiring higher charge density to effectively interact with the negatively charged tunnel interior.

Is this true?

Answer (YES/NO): NO